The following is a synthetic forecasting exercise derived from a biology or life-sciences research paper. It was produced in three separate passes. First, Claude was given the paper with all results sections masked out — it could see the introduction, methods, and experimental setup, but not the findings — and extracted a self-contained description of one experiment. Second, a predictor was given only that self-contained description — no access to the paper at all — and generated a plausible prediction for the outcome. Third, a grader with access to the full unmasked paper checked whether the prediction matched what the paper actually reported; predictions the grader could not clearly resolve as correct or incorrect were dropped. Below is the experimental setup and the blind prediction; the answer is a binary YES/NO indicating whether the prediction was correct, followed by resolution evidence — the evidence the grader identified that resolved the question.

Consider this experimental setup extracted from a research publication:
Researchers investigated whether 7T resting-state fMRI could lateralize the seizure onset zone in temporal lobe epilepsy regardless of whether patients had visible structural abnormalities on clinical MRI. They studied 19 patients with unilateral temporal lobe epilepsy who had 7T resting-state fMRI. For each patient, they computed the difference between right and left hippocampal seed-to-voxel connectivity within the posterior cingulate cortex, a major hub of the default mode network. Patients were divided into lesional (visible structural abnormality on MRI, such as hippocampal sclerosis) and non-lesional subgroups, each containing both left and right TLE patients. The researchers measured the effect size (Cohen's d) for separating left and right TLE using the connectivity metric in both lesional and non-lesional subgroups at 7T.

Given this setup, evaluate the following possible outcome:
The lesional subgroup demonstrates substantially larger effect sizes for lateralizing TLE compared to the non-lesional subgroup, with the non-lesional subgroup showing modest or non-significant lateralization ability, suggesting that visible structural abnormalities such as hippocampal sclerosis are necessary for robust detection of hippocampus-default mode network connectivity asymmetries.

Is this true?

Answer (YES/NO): NO